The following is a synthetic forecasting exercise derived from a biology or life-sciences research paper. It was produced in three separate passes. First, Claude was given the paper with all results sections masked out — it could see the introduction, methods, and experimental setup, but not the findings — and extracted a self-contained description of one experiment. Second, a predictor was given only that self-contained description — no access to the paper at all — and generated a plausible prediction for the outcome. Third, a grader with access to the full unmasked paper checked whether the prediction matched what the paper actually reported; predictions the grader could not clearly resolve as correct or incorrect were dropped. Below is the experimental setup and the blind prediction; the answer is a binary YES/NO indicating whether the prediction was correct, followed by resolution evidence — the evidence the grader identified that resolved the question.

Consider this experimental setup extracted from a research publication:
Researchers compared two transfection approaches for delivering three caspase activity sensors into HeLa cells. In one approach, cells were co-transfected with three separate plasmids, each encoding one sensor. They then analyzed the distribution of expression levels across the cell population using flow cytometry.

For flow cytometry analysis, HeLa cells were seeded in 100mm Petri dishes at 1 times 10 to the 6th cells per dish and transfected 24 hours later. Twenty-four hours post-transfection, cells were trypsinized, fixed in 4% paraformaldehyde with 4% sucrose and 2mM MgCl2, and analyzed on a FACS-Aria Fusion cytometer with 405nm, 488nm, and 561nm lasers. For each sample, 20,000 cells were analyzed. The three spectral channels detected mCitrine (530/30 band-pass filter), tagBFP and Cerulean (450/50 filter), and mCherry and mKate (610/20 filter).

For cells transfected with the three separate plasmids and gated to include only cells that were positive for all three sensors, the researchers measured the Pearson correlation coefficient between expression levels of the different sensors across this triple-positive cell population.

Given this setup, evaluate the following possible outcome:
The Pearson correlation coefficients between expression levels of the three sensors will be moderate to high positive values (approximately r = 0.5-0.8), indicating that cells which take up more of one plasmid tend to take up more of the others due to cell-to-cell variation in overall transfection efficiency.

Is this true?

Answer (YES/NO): NO